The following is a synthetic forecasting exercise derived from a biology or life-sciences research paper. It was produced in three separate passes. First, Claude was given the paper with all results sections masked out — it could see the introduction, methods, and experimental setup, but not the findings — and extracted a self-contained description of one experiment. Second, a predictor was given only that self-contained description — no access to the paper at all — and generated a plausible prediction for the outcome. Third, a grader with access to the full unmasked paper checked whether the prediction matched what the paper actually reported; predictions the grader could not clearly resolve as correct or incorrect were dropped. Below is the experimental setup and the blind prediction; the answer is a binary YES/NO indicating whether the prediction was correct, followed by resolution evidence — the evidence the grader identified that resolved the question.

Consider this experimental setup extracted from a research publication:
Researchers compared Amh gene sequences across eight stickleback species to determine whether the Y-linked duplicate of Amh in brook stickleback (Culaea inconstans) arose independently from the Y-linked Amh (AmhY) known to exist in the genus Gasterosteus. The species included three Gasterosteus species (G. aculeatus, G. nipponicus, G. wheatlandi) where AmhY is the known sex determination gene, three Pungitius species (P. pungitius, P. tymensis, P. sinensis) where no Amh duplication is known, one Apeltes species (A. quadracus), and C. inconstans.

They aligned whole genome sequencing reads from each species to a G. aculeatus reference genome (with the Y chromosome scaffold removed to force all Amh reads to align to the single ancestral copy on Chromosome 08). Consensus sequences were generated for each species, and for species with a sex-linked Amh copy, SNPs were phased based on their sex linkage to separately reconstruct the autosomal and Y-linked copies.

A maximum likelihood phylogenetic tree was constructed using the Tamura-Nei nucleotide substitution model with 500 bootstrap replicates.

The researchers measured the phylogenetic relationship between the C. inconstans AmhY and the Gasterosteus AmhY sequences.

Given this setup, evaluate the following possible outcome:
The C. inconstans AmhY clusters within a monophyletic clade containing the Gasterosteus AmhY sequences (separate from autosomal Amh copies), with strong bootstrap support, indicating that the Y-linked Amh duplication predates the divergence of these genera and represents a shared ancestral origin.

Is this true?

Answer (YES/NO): NO